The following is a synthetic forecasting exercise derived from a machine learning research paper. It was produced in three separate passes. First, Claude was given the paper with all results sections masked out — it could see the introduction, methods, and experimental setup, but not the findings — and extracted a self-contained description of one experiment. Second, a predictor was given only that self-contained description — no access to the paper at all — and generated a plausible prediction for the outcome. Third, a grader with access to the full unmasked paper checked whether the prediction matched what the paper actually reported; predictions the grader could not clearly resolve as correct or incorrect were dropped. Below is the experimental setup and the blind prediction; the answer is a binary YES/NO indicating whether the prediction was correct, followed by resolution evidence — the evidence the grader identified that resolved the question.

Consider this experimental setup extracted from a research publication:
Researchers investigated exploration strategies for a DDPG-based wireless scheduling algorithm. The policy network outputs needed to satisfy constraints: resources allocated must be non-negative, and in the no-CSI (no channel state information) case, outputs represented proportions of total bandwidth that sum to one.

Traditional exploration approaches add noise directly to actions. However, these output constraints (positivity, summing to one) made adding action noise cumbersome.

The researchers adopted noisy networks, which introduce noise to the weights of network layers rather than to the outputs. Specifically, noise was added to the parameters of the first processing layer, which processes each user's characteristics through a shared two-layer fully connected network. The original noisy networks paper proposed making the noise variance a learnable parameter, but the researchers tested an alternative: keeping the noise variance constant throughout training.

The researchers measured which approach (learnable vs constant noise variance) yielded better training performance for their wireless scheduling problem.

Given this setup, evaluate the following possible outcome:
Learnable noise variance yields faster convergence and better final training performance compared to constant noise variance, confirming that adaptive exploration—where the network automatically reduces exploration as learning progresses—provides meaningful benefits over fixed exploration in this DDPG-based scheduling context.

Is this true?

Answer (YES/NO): NO